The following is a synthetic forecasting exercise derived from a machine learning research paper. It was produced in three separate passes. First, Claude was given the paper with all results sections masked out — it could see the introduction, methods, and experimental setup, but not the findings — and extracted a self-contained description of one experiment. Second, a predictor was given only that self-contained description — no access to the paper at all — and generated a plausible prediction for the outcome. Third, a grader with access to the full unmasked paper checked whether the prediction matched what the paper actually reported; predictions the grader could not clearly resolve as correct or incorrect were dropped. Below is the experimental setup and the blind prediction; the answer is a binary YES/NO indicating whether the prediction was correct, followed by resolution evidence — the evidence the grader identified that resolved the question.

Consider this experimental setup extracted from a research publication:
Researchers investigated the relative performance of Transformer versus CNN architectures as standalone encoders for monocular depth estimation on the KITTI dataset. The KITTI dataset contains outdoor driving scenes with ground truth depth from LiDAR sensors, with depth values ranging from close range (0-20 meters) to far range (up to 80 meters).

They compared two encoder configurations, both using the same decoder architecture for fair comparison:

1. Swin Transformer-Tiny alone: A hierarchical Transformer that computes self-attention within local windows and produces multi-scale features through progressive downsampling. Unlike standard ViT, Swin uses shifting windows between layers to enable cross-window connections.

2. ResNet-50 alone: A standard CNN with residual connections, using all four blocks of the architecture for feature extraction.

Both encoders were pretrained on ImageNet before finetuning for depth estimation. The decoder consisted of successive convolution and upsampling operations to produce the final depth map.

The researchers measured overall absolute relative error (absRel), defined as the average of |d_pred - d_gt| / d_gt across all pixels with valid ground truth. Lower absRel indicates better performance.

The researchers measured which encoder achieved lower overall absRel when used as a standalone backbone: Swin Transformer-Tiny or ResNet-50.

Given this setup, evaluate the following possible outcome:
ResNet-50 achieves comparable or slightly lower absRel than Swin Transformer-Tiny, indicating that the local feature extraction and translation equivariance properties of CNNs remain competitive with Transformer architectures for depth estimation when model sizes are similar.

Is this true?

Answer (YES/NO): NO